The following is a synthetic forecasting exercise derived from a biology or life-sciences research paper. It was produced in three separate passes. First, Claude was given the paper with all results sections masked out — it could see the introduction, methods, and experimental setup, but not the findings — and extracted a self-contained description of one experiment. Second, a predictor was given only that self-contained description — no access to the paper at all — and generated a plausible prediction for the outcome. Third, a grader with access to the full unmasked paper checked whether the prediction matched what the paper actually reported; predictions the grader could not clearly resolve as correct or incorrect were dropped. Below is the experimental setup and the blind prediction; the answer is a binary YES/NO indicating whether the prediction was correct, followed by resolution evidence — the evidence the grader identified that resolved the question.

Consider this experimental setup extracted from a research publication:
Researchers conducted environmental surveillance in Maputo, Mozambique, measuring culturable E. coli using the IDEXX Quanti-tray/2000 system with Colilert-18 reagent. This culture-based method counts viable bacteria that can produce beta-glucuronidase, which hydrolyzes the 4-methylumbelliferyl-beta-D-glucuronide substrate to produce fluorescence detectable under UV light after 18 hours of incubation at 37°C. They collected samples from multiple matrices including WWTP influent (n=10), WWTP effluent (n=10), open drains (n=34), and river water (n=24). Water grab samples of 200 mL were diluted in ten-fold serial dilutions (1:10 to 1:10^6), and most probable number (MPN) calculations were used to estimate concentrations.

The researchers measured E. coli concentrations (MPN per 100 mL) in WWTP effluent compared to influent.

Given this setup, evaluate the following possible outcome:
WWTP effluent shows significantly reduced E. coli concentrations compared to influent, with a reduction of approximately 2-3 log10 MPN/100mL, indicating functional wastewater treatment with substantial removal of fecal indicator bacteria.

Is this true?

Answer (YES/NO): NO